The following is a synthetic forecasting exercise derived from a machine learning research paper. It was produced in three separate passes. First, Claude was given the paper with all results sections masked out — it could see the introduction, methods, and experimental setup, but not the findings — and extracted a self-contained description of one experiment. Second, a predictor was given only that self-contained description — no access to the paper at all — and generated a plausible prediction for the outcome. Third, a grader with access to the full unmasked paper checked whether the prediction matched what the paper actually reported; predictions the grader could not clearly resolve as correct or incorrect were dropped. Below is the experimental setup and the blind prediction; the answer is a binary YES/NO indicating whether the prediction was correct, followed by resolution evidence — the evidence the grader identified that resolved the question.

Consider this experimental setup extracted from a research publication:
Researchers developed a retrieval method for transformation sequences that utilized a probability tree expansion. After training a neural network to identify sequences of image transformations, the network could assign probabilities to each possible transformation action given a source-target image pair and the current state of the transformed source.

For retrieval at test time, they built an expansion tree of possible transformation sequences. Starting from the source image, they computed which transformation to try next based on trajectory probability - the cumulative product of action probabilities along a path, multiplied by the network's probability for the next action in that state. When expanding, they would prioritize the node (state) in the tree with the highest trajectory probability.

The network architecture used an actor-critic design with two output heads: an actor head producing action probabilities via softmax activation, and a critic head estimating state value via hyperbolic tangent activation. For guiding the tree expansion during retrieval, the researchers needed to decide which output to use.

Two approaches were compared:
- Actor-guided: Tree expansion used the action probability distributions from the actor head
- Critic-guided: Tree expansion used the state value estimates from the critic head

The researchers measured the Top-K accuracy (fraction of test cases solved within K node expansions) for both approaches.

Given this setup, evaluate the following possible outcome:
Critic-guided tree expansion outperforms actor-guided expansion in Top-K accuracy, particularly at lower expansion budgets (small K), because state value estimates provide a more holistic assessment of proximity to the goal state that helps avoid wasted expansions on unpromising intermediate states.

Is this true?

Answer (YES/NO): NO